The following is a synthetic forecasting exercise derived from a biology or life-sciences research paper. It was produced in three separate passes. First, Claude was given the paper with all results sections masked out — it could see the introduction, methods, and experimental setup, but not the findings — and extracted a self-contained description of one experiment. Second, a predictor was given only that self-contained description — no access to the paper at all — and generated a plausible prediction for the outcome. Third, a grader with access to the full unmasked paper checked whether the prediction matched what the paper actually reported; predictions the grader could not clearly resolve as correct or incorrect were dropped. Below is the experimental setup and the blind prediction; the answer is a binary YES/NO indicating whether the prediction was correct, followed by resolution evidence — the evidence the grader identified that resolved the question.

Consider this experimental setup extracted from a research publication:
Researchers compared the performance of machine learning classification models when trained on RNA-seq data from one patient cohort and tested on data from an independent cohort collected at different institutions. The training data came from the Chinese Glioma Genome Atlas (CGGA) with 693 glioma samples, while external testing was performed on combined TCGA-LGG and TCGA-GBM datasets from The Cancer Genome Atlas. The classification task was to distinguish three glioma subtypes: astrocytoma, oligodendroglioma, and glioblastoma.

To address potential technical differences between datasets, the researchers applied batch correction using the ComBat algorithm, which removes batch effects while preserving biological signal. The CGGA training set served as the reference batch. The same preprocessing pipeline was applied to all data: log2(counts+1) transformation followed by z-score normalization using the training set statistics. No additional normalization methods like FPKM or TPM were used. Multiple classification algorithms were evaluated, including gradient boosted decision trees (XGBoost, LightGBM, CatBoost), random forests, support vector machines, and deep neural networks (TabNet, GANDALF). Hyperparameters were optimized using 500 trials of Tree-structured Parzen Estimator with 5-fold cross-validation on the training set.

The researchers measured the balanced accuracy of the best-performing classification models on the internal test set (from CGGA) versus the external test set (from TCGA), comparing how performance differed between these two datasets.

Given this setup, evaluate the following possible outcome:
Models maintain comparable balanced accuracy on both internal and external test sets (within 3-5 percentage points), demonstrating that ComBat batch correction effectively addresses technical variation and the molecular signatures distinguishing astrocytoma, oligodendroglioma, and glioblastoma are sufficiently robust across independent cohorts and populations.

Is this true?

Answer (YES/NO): YES